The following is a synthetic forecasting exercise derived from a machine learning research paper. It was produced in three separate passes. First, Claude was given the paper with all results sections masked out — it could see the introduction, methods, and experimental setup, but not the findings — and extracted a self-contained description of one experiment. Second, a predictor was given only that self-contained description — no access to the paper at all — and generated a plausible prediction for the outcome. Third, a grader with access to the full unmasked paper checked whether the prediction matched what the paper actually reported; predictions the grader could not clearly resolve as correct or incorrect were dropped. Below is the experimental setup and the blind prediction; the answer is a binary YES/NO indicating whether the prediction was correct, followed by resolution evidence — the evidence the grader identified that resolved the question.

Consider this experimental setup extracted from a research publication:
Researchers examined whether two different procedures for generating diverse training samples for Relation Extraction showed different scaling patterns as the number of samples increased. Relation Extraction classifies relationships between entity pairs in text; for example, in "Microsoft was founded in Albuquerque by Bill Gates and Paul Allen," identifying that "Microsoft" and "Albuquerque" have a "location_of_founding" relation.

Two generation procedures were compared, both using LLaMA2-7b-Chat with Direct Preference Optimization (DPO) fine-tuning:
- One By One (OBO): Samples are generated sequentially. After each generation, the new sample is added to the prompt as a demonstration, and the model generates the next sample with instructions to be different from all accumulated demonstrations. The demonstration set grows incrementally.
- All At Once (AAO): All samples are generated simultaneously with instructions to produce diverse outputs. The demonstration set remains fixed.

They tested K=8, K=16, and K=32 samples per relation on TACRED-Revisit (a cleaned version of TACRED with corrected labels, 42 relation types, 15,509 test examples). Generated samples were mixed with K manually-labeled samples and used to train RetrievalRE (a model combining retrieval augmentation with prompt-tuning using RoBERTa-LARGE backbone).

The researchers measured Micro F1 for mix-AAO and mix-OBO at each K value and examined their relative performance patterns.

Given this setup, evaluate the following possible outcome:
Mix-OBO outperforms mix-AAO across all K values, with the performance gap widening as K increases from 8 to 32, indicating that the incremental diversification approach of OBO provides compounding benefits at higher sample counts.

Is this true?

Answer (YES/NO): NO